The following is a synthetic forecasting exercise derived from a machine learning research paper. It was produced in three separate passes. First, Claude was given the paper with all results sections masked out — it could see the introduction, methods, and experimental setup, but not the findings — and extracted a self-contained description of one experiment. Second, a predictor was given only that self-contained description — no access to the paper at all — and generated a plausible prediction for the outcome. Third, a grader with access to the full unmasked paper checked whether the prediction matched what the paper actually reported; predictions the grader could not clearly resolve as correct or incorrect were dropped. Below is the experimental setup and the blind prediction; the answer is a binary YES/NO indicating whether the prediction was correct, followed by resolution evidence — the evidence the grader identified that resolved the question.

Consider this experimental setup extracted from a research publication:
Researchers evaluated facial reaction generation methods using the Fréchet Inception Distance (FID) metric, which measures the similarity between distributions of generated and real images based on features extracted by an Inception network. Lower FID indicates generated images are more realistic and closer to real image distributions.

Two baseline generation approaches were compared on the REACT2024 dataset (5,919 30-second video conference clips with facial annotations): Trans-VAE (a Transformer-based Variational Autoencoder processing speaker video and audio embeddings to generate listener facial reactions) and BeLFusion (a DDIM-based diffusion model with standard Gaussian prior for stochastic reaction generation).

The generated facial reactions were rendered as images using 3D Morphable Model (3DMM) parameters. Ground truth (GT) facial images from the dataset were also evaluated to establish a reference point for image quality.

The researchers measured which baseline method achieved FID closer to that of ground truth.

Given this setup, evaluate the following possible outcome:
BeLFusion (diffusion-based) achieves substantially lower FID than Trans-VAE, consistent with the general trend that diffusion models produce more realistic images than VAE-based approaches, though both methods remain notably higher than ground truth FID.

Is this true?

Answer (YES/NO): NO